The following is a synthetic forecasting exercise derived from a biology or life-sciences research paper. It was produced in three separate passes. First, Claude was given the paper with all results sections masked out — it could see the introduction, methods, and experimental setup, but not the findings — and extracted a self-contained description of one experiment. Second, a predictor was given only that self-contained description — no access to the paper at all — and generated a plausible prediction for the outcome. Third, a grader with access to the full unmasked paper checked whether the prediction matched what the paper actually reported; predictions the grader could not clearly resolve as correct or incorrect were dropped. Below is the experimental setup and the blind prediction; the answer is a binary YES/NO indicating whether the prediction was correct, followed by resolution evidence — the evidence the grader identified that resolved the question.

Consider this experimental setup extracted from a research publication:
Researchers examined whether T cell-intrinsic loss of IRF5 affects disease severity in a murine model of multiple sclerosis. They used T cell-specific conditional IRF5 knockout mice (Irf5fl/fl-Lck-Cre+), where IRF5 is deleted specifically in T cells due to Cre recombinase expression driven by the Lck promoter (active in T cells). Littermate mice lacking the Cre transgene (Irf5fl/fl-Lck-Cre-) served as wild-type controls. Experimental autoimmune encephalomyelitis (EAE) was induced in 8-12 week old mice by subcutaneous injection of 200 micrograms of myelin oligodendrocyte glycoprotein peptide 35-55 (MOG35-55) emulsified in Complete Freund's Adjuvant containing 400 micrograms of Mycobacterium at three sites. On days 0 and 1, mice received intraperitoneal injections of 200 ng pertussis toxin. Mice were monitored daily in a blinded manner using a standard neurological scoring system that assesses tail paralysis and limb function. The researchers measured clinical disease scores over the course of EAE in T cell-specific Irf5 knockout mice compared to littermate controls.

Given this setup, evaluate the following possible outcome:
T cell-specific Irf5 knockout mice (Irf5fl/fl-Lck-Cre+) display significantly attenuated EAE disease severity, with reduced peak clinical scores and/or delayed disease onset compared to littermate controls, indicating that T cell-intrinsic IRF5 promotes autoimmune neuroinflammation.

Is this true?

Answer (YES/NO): YES